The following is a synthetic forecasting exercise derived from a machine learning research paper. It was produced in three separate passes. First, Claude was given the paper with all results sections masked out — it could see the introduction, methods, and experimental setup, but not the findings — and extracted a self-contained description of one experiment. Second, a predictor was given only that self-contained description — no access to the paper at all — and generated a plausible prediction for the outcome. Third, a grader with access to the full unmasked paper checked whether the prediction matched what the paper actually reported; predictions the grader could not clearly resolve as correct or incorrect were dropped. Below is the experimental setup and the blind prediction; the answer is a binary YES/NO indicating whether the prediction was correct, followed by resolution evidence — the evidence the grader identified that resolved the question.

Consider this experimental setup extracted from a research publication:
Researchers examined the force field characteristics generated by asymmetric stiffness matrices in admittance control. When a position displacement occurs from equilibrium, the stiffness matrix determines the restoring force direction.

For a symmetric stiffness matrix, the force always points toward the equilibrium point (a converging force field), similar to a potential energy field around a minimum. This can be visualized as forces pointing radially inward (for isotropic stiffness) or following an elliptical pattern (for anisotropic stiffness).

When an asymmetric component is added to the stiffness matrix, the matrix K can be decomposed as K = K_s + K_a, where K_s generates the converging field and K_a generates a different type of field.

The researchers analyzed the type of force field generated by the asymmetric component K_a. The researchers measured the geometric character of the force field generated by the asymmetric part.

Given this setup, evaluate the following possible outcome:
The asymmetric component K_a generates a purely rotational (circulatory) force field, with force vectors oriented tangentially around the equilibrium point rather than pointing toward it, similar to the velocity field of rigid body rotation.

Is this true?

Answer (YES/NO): YES